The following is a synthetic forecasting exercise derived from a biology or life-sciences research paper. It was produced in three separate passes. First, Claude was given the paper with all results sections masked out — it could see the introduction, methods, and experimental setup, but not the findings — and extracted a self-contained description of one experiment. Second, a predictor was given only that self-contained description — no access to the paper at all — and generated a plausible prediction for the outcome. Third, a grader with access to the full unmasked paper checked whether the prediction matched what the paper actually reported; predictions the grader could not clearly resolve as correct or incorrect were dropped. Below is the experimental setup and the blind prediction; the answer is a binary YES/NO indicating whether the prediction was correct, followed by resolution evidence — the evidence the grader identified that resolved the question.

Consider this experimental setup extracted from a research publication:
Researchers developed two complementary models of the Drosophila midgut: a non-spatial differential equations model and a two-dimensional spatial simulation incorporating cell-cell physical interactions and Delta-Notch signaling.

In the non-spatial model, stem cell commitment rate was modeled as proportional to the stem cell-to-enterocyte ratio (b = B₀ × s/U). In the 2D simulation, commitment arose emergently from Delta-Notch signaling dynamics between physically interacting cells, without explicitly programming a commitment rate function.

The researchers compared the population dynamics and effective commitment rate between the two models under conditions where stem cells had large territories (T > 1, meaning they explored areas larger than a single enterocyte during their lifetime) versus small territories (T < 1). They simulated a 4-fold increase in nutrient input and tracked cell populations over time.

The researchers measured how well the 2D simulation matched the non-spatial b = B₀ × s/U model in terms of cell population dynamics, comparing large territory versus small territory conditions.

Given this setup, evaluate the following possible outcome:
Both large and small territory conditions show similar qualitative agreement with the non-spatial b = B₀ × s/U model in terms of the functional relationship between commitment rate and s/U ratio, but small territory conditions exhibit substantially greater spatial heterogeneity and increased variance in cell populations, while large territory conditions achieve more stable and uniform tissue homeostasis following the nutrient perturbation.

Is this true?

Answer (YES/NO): NO